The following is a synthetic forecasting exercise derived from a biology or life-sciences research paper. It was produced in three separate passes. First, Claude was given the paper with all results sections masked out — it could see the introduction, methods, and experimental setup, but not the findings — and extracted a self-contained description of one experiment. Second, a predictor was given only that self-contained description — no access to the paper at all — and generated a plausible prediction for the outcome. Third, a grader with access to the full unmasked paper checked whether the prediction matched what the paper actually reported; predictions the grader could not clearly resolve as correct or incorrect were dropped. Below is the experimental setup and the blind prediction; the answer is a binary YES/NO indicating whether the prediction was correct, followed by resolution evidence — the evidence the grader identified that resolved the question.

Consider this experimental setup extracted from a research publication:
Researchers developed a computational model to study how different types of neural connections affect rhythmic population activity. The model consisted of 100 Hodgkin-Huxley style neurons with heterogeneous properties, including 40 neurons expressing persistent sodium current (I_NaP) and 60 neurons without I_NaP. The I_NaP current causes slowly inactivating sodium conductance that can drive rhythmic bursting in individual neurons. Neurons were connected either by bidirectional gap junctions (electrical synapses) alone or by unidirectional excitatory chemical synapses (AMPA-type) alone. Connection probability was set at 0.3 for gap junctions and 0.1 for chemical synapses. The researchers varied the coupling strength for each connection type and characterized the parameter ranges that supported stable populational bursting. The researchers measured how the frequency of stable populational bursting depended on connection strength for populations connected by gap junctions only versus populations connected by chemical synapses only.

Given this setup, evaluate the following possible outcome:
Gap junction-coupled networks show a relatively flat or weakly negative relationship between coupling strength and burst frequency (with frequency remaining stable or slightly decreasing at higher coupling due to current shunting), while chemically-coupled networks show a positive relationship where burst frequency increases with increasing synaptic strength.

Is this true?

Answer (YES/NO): NO